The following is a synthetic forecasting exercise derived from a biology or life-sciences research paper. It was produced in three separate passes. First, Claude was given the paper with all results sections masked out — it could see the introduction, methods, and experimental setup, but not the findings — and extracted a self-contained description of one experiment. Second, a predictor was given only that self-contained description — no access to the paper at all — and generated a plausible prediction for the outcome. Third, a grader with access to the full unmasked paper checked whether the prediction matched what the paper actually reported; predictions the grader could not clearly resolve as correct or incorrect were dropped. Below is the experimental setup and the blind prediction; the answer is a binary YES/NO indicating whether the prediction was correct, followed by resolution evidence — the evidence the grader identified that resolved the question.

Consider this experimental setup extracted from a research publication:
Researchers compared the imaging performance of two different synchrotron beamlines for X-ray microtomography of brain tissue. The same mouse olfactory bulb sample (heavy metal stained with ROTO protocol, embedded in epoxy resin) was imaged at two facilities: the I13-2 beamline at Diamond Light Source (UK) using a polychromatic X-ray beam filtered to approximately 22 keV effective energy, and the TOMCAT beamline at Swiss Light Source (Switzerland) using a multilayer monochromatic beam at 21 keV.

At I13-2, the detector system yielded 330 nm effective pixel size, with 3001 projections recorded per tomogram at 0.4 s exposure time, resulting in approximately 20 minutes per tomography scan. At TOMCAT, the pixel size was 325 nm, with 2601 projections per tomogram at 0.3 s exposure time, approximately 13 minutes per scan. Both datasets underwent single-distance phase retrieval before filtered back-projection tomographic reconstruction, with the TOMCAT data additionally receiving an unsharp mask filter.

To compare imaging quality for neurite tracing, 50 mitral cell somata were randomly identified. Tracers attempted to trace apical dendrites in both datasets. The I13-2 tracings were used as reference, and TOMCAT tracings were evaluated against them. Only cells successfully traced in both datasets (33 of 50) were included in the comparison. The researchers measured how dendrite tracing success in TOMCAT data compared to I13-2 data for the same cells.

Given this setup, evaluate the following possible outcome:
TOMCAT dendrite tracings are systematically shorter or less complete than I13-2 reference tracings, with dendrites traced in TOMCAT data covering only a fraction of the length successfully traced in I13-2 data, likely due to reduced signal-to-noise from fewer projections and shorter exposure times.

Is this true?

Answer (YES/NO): NO